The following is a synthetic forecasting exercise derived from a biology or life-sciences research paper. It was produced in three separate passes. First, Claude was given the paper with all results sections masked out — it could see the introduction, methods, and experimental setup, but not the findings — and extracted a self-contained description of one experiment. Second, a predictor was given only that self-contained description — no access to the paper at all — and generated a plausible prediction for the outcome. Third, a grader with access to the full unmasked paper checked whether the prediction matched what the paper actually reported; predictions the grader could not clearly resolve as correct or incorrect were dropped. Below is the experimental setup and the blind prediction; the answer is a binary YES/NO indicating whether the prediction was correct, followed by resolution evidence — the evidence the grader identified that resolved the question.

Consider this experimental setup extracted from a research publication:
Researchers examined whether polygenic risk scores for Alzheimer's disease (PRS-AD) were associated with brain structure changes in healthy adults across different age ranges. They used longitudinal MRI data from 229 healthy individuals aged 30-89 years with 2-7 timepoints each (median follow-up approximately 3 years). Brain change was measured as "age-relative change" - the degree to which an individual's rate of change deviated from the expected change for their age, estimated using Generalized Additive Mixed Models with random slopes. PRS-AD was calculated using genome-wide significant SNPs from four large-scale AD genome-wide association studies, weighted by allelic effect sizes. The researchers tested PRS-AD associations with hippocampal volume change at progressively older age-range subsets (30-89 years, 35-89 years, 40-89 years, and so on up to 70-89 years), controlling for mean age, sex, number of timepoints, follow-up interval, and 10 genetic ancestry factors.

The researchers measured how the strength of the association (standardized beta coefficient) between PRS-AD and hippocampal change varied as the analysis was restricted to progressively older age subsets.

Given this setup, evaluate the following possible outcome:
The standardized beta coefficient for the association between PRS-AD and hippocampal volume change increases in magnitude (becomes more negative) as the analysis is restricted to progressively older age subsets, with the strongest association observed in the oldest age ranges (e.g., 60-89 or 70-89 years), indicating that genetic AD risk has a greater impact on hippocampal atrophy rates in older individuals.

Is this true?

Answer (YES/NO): YES